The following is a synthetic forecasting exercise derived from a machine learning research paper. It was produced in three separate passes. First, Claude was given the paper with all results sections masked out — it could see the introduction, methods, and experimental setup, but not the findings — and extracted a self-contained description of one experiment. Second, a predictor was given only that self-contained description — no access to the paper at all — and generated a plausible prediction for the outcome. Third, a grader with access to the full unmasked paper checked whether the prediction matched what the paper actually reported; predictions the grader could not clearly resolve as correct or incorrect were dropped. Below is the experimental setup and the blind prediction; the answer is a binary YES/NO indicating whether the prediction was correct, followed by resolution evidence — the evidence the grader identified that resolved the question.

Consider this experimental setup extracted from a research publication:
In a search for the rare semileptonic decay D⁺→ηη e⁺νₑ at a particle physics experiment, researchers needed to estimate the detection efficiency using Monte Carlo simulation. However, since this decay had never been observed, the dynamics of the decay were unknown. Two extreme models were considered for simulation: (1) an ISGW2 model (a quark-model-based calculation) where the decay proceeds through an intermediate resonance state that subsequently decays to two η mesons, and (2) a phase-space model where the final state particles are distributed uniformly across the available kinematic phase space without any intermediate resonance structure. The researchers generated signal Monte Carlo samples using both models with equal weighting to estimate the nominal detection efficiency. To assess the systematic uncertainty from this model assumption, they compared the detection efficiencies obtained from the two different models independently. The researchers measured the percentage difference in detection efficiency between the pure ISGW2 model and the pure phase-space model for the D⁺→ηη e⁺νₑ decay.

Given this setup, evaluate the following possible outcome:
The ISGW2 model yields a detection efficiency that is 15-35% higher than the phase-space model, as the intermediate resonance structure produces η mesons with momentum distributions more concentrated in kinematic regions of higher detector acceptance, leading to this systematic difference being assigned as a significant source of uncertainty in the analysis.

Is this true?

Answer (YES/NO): NO